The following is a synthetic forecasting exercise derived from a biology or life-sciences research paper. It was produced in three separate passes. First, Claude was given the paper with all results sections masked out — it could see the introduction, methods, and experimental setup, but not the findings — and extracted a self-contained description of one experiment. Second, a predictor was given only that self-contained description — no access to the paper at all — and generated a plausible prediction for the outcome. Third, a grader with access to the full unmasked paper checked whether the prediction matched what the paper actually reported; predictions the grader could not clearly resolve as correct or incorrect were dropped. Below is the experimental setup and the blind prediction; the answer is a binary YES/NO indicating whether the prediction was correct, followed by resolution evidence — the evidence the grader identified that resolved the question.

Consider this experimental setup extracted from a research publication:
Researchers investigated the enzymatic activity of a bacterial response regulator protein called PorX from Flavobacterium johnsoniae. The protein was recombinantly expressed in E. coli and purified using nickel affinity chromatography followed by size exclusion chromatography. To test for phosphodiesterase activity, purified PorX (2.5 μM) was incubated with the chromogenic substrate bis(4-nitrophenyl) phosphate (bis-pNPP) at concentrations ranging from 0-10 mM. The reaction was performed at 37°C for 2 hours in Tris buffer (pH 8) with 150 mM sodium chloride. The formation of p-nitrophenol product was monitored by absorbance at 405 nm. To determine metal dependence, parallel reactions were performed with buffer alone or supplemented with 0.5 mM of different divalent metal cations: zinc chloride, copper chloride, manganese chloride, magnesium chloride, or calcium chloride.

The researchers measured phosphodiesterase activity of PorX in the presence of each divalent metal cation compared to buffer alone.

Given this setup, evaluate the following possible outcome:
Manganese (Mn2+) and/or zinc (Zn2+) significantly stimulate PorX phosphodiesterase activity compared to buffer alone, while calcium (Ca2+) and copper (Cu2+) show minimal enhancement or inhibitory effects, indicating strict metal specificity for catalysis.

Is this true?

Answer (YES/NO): NO